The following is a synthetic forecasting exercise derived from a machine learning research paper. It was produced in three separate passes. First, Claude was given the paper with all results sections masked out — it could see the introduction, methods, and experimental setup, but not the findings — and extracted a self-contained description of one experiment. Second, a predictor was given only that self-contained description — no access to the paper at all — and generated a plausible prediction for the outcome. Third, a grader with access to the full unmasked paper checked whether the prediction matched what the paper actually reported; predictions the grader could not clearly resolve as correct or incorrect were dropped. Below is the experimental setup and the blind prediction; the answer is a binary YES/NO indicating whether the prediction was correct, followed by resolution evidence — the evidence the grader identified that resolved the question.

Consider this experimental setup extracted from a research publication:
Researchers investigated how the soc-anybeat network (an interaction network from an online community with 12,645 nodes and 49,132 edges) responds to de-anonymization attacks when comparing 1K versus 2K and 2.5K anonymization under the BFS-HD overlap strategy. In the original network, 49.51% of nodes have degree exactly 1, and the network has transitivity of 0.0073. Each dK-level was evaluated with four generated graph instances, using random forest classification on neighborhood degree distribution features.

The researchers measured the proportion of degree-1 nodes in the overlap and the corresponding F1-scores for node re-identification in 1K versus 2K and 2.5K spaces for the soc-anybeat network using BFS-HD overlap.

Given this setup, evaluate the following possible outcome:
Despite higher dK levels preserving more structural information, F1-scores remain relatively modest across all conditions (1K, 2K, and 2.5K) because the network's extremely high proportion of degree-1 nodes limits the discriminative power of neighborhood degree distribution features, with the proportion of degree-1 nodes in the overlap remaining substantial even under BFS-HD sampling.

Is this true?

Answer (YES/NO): NO